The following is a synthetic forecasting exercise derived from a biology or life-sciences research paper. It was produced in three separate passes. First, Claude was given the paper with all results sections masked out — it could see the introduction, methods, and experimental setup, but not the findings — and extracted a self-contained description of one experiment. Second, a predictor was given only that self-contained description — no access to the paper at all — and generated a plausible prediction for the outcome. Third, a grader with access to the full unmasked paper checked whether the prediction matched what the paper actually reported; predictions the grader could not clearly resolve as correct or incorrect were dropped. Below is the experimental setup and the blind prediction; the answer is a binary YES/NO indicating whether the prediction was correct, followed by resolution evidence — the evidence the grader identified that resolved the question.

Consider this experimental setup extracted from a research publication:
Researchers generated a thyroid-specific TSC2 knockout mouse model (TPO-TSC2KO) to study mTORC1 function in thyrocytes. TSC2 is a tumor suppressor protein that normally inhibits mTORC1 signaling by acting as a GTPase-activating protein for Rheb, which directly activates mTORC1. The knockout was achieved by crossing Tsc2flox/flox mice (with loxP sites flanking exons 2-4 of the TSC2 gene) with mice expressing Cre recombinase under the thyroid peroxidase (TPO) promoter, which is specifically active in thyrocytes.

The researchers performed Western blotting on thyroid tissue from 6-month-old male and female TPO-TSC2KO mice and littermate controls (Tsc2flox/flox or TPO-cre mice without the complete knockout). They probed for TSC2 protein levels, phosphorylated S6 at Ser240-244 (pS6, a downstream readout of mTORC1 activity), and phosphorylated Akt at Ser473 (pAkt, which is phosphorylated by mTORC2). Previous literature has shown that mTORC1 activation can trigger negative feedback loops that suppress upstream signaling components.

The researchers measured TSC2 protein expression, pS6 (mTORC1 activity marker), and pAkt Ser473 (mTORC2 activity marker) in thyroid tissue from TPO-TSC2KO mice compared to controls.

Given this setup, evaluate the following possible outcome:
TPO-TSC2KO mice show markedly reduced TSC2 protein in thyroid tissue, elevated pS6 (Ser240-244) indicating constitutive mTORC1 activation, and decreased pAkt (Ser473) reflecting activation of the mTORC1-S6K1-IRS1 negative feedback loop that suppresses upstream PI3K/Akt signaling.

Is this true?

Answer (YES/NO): YES